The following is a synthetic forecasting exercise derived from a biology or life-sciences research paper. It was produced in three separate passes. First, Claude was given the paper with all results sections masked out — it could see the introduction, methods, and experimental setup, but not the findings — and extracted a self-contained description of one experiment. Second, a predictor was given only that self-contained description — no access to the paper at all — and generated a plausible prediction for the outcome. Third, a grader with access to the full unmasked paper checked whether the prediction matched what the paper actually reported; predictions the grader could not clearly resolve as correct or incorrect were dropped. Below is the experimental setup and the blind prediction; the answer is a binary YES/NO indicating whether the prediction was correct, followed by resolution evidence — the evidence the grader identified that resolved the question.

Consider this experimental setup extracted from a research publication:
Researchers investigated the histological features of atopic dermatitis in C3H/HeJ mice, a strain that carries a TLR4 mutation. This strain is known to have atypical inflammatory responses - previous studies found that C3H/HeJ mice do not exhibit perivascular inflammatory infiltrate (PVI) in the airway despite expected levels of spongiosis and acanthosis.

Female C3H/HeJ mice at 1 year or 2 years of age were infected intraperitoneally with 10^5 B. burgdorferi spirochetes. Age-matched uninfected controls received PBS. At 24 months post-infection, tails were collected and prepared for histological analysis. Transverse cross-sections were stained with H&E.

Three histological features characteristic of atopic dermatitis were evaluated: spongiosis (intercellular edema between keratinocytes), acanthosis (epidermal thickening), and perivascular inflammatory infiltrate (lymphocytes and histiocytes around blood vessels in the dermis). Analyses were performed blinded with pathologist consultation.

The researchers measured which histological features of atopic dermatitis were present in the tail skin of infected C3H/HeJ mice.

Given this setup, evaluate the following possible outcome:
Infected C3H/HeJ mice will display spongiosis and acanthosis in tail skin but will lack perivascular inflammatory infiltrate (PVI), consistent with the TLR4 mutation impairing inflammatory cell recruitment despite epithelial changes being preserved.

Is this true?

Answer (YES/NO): YES